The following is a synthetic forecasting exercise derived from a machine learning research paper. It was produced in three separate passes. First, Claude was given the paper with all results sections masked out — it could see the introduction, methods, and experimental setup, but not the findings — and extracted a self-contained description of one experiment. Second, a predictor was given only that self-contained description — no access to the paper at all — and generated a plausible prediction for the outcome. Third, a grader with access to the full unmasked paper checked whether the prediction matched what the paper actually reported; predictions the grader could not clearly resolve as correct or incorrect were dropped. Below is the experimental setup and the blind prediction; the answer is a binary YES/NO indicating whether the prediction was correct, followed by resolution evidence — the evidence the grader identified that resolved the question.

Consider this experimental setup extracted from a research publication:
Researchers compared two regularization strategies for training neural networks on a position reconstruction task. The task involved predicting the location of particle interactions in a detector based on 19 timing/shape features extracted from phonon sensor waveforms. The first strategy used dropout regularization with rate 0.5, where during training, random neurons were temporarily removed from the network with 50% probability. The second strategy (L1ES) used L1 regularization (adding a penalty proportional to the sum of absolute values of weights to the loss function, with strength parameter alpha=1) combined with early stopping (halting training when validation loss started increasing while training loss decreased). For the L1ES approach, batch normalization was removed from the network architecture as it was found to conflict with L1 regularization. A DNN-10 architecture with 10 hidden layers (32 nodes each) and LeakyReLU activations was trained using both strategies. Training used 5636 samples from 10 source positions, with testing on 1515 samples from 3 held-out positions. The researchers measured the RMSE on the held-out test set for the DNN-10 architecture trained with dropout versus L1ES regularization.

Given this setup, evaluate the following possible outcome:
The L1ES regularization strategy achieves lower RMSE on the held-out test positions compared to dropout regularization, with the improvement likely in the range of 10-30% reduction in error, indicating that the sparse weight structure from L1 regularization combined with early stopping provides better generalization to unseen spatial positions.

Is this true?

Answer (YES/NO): YES